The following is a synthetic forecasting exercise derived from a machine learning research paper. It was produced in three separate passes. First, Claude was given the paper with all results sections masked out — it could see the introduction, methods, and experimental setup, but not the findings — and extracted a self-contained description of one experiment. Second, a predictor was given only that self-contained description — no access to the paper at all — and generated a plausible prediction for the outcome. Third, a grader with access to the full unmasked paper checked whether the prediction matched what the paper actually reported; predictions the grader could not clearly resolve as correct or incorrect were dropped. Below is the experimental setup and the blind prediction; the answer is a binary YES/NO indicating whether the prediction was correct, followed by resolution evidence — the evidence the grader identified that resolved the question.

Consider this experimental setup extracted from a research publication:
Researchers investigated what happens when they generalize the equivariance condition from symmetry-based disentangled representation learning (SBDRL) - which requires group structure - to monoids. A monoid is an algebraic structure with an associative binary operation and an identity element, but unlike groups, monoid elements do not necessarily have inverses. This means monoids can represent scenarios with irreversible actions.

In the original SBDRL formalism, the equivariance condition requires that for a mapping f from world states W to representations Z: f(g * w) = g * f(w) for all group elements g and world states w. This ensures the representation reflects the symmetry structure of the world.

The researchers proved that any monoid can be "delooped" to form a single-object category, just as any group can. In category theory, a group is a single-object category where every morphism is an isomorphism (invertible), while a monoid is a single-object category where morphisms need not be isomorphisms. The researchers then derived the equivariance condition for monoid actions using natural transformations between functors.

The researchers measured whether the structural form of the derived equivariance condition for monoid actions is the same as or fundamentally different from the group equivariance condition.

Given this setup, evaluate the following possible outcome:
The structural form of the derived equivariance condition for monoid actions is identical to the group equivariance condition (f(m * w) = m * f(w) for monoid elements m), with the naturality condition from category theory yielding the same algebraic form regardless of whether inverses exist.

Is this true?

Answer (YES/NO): YES